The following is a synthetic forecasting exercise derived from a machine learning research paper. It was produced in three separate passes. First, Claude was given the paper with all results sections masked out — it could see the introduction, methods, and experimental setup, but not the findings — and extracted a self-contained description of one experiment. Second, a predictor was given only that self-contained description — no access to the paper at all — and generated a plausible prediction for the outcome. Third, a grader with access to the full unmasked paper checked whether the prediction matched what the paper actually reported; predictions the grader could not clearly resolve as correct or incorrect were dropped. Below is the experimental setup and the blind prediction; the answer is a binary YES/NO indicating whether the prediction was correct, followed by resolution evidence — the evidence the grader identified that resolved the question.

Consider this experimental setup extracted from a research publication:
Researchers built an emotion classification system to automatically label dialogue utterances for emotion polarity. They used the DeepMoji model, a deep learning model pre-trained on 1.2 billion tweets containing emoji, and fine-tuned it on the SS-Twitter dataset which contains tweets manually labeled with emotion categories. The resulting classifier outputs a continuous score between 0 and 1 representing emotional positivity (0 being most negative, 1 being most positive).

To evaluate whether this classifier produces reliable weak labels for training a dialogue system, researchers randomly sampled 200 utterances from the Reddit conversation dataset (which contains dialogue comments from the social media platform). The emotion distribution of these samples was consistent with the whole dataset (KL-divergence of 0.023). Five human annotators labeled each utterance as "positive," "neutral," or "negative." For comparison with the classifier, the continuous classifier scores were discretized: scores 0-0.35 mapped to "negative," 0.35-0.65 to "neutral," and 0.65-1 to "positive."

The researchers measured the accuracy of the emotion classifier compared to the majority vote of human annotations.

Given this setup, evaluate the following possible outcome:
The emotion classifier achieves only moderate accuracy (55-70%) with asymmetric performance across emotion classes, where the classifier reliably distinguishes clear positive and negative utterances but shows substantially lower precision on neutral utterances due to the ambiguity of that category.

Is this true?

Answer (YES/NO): NO